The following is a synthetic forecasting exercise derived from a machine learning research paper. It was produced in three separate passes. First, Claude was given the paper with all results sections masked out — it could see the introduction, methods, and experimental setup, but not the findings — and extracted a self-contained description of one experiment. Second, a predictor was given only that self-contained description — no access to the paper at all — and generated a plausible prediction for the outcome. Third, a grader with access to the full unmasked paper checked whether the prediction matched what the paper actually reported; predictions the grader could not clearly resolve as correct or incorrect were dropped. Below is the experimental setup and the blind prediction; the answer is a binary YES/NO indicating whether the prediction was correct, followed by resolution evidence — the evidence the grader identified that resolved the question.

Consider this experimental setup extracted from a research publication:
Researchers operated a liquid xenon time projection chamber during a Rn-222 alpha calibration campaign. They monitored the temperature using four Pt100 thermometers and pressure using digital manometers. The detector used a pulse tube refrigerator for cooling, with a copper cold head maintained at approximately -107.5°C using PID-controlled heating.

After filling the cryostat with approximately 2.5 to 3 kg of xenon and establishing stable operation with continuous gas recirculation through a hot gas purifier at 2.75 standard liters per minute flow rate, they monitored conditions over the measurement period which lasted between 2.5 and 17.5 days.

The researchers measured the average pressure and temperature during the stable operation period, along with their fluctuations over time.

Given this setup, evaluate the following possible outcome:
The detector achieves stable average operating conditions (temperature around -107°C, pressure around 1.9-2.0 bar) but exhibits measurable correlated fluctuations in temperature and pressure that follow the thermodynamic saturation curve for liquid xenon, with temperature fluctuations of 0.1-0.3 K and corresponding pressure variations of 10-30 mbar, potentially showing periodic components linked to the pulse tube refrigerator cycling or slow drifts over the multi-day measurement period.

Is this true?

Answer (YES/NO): NO